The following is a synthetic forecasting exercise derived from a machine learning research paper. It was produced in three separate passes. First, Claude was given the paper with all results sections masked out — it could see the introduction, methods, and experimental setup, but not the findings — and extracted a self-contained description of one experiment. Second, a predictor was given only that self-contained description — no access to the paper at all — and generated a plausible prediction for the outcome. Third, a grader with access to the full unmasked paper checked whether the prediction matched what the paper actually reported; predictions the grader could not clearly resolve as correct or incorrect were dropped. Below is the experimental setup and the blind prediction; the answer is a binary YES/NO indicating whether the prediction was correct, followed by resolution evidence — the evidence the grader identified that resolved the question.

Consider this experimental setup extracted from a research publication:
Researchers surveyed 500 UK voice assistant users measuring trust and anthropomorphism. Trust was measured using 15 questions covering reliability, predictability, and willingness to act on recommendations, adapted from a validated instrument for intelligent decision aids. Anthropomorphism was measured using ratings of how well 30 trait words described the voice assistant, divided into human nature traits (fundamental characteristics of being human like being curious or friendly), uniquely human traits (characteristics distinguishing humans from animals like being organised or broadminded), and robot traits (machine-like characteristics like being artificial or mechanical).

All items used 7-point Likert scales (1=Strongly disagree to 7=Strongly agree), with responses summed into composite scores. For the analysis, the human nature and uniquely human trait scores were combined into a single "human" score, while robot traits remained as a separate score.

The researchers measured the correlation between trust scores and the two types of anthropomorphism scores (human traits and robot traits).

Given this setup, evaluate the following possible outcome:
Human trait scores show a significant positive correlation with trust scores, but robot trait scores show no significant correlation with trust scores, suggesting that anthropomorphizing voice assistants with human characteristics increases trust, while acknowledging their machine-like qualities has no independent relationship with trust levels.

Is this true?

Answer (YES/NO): YES